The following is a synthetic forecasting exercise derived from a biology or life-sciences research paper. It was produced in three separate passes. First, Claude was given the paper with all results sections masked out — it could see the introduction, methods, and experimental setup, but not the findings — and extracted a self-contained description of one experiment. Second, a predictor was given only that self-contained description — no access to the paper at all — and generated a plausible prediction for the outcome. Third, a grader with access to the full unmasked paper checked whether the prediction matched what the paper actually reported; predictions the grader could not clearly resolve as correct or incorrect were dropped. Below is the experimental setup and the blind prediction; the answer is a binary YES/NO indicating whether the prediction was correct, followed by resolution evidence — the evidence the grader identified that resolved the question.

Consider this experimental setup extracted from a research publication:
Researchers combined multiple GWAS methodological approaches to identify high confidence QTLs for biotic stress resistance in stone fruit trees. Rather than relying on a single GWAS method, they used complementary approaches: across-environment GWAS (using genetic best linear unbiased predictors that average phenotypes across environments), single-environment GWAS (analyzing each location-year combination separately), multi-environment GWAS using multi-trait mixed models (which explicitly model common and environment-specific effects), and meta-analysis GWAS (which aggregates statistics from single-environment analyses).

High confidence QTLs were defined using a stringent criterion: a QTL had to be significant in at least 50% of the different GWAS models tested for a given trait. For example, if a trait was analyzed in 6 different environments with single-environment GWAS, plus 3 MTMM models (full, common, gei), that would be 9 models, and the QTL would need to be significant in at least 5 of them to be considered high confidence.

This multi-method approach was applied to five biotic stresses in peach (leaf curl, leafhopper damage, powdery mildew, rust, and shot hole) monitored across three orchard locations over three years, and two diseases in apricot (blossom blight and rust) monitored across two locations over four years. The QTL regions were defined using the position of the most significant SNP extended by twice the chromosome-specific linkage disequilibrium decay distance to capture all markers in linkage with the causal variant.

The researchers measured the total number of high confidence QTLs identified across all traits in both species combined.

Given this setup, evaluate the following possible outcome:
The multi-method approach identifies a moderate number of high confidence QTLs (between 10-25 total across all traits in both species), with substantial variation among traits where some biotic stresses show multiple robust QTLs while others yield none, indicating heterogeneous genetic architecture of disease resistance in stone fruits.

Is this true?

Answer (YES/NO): NO